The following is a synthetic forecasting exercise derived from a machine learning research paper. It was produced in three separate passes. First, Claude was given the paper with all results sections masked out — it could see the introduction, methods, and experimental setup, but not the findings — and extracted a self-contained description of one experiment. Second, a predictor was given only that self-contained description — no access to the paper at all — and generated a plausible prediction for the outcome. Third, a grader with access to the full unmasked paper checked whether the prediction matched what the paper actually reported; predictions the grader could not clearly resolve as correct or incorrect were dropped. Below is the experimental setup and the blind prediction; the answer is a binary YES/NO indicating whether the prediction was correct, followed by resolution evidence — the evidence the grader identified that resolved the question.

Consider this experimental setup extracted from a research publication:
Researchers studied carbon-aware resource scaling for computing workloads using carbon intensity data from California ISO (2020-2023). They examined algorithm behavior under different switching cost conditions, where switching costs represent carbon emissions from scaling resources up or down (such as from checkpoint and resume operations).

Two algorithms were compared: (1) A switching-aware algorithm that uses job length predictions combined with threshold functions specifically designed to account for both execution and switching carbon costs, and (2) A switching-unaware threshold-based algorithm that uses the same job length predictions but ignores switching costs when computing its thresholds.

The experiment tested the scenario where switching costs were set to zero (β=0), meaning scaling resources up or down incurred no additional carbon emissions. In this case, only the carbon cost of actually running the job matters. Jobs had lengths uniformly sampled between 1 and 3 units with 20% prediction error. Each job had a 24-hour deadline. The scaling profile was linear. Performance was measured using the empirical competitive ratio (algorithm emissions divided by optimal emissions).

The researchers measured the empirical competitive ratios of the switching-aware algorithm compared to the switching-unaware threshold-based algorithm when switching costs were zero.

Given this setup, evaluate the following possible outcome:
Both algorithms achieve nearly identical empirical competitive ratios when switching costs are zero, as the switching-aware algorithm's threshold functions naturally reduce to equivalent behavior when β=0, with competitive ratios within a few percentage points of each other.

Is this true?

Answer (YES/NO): NO